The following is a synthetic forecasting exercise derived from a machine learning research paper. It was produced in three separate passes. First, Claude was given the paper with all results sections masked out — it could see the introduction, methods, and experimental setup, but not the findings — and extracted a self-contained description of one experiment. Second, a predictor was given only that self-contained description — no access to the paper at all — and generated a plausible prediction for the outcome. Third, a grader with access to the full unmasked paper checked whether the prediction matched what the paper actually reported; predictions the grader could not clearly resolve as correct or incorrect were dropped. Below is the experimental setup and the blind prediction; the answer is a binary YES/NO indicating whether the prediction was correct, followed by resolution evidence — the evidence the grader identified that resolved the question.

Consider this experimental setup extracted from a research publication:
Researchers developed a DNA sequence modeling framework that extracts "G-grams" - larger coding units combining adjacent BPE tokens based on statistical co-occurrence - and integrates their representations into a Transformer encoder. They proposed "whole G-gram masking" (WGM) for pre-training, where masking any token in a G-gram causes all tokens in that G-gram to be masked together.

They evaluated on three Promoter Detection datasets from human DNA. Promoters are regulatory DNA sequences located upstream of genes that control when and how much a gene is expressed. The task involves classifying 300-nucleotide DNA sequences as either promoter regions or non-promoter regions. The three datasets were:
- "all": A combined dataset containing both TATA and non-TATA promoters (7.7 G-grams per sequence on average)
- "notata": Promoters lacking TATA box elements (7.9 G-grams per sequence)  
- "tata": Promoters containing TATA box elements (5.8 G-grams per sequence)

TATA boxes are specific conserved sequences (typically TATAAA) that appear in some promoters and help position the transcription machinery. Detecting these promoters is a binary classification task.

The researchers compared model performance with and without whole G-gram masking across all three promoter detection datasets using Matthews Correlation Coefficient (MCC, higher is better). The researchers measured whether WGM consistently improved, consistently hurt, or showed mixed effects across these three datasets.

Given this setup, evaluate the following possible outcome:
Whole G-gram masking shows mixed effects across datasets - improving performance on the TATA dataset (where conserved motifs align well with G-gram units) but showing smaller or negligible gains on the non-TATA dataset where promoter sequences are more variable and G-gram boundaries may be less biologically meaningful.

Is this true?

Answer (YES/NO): NO